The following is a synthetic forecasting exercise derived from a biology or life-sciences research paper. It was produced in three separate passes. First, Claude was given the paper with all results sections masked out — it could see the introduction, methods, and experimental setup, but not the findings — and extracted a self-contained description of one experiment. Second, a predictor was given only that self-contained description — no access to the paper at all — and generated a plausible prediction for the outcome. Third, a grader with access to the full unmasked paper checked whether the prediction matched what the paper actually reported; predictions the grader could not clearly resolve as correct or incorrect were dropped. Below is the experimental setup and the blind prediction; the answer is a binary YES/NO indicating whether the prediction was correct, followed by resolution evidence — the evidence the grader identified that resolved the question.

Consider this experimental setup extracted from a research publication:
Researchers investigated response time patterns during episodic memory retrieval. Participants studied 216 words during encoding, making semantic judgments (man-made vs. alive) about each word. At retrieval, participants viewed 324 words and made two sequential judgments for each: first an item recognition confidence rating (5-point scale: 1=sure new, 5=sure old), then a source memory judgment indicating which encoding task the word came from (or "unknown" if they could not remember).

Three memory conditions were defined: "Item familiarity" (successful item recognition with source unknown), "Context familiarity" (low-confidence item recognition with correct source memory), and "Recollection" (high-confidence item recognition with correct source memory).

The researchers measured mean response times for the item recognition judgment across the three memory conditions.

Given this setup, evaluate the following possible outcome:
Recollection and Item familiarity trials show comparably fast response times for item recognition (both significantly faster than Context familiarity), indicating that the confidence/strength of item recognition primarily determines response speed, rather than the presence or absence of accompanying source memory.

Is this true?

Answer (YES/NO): NO